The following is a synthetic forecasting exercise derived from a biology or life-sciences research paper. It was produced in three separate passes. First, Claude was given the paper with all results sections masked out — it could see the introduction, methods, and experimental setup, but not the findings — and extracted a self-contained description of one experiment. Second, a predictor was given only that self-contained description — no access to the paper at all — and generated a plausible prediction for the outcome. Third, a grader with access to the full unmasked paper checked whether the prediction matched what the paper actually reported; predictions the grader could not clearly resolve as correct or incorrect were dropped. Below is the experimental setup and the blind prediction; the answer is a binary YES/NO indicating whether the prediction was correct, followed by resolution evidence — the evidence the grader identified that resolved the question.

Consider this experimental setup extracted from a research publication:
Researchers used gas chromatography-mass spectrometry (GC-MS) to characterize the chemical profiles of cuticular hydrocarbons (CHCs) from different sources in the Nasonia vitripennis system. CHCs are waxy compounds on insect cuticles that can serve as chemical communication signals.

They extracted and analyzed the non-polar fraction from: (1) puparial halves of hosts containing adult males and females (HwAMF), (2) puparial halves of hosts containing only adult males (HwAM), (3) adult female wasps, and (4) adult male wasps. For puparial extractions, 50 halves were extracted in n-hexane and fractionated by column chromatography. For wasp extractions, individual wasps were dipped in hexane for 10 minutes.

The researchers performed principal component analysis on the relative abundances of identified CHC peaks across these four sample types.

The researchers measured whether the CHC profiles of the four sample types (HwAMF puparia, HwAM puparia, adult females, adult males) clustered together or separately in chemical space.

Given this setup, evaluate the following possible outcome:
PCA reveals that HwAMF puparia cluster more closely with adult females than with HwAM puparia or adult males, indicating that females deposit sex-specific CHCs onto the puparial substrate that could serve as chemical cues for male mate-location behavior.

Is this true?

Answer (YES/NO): NO